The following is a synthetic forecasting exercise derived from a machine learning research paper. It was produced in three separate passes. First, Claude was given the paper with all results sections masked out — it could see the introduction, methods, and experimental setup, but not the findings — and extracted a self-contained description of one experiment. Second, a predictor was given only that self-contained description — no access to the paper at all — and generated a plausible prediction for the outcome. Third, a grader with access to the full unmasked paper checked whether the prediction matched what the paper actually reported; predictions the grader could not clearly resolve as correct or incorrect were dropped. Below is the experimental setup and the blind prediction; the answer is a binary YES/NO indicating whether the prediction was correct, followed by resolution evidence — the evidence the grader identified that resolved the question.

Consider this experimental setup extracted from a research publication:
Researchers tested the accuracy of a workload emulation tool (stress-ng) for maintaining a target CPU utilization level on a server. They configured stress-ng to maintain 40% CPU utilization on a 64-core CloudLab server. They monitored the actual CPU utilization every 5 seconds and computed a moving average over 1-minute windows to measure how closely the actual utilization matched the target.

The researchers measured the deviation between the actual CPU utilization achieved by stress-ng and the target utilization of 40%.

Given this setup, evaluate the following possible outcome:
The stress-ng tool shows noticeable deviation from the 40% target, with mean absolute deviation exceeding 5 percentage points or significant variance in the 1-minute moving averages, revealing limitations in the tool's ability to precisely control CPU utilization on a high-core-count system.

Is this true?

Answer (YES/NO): NO